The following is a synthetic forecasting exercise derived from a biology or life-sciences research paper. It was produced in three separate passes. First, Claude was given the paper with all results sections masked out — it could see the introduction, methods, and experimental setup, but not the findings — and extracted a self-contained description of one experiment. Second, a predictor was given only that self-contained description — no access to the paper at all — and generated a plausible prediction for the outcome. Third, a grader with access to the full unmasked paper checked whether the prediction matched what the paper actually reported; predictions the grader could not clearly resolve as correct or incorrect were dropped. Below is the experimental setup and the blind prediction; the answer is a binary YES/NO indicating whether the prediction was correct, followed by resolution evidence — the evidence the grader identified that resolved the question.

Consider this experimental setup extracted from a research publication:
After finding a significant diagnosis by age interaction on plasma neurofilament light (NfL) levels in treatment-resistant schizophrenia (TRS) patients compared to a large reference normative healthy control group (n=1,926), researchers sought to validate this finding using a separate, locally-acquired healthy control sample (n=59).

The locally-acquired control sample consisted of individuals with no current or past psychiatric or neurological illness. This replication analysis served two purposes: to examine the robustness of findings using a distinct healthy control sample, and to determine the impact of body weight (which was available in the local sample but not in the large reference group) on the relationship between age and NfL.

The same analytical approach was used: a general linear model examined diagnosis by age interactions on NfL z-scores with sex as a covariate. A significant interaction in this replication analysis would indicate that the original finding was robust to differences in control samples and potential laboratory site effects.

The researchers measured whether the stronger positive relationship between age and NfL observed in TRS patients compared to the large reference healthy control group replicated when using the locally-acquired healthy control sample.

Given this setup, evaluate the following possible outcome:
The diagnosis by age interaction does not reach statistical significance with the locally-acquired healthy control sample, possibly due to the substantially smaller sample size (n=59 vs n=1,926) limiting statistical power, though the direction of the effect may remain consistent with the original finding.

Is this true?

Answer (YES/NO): NO